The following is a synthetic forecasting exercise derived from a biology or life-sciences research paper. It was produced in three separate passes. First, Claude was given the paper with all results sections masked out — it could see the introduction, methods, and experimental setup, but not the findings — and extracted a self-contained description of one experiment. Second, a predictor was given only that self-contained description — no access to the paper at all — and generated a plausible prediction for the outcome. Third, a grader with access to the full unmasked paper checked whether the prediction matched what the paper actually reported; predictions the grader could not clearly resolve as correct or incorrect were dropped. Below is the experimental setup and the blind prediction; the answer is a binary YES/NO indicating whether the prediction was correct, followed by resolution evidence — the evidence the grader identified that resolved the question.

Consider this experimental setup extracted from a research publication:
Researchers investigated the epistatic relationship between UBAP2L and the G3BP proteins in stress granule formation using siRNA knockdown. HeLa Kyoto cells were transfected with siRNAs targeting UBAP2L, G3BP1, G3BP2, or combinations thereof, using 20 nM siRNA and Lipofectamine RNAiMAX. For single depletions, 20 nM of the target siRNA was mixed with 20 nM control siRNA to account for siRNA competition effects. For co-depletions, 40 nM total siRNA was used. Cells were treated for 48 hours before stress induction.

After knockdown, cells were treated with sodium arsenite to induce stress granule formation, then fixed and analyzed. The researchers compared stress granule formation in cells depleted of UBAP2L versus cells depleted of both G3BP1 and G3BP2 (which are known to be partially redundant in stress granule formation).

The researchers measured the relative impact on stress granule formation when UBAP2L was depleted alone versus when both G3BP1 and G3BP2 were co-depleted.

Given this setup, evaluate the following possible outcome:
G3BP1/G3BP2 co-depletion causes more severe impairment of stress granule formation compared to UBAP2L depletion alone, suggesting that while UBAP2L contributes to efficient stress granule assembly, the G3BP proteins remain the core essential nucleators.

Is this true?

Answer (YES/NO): NO